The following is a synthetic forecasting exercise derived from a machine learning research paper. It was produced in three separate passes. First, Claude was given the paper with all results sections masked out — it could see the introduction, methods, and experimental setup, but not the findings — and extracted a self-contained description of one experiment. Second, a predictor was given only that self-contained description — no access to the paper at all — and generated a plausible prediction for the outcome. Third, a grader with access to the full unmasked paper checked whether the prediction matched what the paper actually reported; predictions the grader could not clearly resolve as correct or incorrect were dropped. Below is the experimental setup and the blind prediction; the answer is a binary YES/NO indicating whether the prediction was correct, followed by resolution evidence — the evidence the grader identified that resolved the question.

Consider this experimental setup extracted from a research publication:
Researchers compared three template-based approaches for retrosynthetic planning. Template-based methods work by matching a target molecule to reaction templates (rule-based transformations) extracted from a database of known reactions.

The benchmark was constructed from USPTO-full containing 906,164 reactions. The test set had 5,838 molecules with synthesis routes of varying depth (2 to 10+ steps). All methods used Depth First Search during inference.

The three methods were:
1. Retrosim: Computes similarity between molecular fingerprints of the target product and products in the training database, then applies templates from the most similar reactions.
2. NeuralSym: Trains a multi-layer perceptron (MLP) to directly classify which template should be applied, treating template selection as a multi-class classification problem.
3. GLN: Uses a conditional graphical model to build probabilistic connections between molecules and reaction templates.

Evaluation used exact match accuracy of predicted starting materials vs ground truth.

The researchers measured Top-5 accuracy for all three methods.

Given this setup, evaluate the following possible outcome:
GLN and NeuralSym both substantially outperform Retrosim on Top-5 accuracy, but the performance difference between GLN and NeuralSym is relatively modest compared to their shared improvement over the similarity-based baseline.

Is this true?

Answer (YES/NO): YES